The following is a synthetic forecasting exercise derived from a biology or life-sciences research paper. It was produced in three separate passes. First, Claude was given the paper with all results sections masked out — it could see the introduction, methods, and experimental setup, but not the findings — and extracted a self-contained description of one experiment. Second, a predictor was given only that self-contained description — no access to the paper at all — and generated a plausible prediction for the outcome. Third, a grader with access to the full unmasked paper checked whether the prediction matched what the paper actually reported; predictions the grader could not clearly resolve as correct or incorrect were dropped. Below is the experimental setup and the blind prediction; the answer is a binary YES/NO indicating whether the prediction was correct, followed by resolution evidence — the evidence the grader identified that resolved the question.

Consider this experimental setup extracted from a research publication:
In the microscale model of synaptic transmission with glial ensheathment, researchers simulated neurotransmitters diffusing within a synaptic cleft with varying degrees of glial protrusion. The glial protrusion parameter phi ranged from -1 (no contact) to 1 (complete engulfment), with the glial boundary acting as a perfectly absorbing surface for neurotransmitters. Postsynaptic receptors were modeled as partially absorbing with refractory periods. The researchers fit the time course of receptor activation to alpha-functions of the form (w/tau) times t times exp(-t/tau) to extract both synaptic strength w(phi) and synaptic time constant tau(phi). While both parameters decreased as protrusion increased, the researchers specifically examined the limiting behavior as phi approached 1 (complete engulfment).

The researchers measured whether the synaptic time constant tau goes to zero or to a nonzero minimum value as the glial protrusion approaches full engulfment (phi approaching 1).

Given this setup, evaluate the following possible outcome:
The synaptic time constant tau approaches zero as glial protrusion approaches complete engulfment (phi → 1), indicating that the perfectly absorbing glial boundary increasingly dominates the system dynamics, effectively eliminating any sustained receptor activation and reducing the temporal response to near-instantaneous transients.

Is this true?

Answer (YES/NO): NO